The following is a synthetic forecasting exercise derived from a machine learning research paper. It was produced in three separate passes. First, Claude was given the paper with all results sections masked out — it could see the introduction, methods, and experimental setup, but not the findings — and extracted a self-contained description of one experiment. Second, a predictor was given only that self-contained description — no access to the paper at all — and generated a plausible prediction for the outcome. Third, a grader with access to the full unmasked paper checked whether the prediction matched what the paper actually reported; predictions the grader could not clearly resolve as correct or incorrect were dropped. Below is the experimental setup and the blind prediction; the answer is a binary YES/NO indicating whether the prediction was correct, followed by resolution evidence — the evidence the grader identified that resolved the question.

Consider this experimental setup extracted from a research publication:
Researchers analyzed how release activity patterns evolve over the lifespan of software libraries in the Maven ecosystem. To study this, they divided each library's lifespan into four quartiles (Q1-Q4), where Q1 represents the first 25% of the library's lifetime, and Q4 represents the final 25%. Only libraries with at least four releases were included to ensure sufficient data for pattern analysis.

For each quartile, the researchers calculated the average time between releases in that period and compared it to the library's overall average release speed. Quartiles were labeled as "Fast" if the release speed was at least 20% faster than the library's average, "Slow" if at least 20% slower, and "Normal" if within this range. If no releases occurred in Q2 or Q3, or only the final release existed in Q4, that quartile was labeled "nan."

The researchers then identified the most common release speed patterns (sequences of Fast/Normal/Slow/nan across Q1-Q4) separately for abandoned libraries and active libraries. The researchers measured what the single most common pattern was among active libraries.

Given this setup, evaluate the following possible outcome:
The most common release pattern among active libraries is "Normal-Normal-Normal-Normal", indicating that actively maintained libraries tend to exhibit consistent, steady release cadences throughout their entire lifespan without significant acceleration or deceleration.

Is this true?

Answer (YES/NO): YES